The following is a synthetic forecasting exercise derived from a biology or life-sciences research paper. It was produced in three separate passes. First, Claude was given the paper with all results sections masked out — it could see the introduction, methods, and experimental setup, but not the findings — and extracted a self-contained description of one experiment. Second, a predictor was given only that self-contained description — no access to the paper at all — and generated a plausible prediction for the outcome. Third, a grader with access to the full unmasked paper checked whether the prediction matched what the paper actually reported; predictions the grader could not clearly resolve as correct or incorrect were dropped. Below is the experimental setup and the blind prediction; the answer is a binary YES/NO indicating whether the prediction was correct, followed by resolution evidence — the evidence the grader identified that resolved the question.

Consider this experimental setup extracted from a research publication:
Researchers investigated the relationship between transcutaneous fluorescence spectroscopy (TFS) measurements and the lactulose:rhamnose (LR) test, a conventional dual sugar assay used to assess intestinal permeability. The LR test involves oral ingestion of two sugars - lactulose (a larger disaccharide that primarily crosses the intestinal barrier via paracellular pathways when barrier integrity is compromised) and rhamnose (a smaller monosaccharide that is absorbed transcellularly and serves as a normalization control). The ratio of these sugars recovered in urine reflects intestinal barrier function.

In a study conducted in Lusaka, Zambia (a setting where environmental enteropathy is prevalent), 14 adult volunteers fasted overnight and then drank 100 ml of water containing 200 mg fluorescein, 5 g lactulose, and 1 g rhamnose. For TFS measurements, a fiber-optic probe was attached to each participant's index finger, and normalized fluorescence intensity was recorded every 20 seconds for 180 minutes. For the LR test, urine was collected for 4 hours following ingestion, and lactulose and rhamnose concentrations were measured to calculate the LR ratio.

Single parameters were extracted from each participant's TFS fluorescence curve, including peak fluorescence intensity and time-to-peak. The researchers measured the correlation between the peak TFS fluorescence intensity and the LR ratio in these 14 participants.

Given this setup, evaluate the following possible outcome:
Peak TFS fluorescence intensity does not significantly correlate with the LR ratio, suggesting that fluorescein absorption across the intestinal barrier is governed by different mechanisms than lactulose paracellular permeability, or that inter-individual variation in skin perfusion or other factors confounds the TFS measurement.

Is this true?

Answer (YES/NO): NO